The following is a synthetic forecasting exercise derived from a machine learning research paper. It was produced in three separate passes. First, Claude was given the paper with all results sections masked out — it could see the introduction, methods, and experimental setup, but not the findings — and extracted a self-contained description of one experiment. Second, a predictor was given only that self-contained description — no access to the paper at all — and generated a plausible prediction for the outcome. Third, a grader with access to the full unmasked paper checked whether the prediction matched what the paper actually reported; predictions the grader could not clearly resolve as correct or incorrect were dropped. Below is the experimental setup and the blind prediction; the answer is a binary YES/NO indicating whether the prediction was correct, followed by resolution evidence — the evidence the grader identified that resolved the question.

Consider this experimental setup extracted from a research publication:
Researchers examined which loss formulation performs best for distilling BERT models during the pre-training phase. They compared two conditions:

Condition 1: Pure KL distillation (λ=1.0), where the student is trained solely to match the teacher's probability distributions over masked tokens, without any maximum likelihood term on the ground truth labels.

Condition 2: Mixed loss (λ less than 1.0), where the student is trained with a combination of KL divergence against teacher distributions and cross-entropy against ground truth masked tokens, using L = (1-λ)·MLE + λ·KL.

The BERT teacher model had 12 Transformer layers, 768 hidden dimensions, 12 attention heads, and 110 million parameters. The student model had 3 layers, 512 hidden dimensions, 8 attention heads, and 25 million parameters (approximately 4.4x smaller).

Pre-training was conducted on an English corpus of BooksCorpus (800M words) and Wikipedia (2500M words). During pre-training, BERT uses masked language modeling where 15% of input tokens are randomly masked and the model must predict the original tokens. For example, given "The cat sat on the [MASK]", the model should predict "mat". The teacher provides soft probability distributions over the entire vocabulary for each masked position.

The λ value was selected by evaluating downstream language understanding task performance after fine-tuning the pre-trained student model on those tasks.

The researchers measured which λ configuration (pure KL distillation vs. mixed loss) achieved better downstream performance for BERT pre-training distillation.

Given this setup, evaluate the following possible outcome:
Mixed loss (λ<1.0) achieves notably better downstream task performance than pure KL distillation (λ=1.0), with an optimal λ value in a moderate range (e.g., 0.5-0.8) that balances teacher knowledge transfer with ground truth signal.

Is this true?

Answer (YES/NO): NO